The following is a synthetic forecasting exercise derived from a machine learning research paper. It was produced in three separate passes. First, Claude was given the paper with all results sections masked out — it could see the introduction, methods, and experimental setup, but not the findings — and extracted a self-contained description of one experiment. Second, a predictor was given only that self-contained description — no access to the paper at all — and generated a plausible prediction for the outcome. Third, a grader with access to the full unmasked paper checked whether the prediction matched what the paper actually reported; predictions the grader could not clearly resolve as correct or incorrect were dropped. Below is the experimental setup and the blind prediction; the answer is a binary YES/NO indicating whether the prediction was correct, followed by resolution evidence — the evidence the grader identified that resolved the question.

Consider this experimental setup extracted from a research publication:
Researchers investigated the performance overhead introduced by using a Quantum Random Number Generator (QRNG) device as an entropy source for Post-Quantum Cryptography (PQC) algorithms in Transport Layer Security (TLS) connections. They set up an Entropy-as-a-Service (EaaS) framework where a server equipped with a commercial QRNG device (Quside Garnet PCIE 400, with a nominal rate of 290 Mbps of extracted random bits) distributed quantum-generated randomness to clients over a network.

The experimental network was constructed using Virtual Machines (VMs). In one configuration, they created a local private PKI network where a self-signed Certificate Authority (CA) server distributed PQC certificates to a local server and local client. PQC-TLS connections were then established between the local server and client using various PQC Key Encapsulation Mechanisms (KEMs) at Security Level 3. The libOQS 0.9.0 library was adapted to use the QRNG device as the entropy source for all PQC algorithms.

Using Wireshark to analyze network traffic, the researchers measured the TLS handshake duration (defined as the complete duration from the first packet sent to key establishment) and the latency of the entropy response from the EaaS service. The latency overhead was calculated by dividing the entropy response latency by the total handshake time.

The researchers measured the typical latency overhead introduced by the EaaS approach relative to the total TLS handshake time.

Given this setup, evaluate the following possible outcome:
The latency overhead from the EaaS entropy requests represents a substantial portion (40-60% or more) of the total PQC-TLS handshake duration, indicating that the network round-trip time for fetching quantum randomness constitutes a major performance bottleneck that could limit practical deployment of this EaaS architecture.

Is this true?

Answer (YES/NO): NO